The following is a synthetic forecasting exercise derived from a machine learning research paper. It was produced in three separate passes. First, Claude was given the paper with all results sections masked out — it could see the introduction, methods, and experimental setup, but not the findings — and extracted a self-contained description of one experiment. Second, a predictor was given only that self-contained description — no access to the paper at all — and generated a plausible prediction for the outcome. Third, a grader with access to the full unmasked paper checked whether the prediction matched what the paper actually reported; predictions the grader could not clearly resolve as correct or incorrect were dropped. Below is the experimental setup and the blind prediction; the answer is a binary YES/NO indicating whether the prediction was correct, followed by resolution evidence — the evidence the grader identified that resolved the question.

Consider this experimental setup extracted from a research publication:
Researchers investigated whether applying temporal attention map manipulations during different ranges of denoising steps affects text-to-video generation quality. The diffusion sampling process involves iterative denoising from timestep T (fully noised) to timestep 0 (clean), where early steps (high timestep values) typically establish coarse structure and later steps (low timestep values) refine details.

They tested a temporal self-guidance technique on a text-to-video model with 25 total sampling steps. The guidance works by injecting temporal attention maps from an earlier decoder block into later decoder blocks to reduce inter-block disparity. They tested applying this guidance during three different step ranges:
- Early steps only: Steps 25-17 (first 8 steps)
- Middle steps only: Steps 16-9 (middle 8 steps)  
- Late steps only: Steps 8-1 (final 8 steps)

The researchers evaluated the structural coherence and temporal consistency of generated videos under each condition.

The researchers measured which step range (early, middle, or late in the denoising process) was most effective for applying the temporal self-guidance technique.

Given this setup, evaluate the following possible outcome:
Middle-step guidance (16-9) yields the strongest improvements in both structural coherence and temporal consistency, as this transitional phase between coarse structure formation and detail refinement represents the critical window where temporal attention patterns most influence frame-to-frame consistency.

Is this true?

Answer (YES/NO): NO